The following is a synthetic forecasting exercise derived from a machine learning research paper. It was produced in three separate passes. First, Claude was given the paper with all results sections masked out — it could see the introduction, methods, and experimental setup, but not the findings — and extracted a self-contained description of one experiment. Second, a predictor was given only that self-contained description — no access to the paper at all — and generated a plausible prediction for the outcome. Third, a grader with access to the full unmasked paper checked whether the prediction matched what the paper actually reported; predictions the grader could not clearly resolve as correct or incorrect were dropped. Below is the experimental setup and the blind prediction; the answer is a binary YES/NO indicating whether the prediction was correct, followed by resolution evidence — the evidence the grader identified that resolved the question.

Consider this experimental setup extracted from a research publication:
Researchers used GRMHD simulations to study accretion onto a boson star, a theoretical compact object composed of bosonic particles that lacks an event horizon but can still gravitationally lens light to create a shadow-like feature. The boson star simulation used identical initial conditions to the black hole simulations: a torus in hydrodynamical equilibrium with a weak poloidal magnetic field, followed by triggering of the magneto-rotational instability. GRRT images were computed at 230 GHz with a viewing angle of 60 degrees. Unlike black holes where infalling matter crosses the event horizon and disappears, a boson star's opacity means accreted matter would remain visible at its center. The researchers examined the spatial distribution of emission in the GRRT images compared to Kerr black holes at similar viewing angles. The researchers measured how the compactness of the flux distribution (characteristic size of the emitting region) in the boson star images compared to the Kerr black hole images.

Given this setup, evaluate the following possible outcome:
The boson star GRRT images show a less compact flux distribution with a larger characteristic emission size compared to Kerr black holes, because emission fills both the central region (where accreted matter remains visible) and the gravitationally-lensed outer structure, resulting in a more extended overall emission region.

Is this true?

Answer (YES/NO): NO